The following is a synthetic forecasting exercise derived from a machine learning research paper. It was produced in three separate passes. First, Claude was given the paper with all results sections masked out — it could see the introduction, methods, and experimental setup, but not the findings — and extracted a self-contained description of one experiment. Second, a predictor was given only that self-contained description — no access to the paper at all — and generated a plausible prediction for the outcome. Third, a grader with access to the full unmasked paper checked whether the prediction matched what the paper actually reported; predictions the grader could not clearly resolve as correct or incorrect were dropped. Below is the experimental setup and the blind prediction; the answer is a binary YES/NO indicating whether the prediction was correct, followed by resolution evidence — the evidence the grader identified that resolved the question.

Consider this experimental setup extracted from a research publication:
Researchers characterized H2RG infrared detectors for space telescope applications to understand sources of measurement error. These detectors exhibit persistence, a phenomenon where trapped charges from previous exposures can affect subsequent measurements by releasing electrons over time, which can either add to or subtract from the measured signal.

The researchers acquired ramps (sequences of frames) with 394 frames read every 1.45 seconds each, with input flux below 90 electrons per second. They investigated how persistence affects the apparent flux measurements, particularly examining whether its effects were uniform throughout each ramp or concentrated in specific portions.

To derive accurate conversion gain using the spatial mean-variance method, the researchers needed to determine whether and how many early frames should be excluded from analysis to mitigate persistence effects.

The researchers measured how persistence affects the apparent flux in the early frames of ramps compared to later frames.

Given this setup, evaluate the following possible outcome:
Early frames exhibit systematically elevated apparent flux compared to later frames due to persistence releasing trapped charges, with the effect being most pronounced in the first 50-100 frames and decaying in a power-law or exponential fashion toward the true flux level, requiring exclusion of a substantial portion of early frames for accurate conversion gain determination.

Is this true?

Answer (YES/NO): NO